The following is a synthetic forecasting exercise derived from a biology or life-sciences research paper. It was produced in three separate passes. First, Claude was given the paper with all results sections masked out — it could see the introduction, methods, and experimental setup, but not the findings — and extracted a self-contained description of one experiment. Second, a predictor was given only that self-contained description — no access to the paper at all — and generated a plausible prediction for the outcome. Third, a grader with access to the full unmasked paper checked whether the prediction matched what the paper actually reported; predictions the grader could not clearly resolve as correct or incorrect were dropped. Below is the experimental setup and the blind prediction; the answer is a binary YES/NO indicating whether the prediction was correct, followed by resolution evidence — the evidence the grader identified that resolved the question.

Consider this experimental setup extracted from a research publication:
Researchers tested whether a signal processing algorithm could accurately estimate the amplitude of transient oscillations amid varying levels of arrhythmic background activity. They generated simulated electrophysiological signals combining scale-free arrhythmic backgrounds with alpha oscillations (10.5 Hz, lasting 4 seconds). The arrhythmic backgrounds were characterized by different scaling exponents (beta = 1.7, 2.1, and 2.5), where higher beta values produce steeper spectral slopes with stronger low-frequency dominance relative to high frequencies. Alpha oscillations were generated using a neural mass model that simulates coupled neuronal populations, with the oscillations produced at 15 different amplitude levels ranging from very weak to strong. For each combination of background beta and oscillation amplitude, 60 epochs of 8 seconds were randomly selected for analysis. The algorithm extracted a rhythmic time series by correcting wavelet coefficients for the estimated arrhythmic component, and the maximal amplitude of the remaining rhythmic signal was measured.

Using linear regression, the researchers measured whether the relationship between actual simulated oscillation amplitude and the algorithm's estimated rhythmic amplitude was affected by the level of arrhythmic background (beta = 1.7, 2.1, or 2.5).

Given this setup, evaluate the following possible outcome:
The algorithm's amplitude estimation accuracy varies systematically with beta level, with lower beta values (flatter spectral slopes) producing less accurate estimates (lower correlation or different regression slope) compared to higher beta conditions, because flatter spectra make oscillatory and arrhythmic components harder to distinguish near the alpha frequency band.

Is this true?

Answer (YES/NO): NO